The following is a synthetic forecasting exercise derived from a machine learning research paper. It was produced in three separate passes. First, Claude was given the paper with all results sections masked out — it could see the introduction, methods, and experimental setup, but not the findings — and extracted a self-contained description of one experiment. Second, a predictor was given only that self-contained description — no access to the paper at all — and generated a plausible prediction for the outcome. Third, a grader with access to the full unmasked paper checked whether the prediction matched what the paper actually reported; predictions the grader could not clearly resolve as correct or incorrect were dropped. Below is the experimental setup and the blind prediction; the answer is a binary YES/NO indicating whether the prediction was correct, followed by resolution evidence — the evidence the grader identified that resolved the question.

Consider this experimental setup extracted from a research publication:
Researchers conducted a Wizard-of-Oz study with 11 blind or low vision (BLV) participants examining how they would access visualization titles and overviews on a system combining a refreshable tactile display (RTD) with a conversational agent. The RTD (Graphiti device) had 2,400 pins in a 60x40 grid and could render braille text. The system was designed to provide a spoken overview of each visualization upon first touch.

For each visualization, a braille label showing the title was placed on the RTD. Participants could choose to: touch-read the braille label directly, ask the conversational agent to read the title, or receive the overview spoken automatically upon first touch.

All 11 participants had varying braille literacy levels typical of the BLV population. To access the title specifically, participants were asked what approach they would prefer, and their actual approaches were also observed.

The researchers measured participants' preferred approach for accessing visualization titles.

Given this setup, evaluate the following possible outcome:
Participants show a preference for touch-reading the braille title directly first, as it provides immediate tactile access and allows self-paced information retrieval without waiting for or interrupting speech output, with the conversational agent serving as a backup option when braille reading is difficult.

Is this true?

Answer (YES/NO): YES